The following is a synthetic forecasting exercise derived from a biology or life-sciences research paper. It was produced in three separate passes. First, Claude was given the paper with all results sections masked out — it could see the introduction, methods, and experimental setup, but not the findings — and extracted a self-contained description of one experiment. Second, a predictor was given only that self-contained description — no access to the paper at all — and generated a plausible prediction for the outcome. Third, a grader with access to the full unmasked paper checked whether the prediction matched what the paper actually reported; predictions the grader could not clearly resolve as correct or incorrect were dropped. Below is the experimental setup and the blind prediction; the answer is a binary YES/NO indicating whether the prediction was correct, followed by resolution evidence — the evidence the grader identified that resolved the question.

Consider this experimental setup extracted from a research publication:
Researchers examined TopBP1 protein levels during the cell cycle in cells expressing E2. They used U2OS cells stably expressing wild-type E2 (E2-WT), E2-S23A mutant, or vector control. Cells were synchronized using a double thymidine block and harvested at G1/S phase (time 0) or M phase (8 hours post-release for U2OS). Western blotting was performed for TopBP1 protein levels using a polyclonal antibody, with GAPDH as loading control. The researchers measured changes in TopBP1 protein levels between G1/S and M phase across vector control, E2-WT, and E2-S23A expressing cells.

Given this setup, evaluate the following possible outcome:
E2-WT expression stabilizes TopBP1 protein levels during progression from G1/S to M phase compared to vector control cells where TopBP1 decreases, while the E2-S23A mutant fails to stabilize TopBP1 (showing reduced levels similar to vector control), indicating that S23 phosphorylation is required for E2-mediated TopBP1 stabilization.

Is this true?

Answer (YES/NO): NO